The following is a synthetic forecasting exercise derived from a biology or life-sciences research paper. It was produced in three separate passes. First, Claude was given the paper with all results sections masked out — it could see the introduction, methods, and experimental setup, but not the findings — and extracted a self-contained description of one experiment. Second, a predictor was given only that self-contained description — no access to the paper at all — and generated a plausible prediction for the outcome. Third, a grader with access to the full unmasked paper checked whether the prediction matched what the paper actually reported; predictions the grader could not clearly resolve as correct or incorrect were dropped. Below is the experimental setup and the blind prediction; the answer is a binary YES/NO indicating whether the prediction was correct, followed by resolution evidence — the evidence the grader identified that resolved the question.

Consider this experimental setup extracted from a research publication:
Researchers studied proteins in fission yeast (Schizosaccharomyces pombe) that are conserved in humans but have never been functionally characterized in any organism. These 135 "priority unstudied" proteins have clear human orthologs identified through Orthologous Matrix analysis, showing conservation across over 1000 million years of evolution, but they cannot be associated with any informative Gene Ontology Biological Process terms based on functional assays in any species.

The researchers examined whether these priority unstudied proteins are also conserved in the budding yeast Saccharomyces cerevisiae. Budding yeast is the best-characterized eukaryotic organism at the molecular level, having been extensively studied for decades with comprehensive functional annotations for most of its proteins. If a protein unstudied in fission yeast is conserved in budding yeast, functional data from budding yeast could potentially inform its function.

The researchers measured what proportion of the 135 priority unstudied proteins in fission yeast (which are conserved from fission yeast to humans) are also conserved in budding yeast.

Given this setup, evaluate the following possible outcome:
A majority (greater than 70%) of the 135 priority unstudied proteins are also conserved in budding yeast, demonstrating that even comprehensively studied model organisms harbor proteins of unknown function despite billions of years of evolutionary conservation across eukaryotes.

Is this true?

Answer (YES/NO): NO